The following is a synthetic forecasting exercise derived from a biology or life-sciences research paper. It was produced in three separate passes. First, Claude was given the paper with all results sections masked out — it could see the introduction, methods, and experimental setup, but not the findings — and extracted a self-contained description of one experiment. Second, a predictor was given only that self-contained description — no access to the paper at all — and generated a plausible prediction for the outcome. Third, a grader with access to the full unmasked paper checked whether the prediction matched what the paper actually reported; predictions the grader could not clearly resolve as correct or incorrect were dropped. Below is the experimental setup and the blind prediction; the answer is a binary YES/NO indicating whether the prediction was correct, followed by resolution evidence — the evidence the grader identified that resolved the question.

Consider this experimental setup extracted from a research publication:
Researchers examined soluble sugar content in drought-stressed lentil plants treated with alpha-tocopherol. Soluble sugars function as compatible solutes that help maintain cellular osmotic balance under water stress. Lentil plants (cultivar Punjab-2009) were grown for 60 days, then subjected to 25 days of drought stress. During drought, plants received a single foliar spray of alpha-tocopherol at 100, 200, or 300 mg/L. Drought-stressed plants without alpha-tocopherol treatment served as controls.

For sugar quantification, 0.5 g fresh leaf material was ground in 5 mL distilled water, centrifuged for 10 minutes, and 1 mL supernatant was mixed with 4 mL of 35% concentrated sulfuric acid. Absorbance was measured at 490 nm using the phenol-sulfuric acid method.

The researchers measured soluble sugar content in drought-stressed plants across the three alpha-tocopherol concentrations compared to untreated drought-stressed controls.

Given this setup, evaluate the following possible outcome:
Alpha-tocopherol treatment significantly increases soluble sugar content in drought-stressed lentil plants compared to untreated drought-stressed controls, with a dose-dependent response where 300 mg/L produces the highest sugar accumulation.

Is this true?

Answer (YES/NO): NO